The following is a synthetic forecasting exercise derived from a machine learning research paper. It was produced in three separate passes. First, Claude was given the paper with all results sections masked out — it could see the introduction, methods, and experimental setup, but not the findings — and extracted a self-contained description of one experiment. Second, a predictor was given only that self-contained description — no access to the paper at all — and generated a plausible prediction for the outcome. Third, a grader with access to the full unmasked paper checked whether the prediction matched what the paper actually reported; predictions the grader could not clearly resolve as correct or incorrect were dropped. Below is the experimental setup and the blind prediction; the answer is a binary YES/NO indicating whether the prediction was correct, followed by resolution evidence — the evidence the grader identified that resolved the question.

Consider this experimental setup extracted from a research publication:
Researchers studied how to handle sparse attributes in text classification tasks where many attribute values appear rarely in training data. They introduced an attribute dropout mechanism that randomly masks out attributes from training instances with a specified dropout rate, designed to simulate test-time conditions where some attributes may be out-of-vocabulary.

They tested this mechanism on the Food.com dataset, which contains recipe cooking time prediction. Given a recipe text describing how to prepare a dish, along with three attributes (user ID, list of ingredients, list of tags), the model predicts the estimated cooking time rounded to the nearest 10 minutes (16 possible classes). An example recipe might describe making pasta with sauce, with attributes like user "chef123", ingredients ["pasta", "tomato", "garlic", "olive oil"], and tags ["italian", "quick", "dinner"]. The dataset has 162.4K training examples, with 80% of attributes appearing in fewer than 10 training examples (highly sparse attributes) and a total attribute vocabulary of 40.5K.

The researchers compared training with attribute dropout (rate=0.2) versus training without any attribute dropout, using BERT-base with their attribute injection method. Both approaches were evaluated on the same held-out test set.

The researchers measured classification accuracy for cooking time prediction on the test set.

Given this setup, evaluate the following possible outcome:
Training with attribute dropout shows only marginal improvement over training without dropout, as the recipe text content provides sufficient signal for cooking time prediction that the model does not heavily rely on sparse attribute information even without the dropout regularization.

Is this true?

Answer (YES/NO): NO